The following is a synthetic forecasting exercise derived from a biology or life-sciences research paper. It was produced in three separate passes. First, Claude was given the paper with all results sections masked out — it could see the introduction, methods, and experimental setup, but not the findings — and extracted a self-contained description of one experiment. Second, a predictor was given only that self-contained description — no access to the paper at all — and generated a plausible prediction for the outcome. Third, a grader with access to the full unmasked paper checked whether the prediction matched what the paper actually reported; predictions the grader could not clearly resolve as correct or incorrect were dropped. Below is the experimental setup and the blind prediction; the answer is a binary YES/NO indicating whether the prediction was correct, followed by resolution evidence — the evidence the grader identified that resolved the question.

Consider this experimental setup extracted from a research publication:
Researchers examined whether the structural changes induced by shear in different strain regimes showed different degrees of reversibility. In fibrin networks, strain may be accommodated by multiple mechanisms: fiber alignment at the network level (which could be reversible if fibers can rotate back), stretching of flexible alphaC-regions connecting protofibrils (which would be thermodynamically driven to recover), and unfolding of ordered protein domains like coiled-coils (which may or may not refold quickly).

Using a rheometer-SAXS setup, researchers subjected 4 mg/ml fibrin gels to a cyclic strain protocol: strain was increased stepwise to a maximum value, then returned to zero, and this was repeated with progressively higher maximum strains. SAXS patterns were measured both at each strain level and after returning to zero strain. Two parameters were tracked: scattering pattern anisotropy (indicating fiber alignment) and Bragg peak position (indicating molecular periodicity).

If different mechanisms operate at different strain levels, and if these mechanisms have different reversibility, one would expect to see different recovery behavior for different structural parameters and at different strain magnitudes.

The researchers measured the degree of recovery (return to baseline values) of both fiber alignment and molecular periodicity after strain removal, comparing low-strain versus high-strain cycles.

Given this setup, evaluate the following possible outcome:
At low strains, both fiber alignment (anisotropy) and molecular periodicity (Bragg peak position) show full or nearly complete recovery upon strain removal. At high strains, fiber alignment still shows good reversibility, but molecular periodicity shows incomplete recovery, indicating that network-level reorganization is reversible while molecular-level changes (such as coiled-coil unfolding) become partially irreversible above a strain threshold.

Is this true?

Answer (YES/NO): NO